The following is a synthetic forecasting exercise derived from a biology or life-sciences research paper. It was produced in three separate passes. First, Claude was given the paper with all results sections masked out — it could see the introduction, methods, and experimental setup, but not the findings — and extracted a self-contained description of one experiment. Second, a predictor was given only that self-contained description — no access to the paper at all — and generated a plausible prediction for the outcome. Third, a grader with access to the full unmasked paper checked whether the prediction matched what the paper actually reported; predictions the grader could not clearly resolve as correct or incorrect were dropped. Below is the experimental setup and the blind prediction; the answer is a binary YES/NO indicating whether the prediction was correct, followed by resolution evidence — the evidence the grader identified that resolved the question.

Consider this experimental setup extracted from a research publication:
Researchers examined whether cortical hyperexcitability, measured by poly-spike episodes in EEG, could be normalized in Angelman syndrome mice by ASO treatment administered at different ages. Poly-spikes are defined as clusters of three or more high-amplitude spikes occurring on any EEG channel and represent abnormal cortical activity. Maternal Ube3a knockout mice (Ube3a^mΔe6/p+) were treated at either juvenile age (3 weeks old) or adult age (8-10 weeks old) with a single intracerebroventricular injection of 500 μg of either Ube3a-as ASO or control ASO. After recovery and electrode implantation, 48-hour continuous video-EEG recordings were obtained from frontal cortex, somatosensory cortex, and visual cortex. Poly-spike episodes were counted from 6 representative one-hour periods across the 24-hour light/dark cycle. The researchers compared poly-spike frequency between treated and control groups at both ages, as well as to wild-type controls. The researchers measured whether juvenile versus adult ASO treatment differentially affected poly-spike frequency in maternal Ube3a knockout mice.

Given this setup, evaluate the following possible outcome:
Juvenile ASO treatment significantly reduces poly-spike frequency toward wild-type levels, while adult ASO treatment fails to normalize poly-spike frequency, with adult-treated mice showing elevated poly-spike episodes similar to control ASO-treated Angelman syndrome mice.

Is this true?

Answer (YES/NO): NO